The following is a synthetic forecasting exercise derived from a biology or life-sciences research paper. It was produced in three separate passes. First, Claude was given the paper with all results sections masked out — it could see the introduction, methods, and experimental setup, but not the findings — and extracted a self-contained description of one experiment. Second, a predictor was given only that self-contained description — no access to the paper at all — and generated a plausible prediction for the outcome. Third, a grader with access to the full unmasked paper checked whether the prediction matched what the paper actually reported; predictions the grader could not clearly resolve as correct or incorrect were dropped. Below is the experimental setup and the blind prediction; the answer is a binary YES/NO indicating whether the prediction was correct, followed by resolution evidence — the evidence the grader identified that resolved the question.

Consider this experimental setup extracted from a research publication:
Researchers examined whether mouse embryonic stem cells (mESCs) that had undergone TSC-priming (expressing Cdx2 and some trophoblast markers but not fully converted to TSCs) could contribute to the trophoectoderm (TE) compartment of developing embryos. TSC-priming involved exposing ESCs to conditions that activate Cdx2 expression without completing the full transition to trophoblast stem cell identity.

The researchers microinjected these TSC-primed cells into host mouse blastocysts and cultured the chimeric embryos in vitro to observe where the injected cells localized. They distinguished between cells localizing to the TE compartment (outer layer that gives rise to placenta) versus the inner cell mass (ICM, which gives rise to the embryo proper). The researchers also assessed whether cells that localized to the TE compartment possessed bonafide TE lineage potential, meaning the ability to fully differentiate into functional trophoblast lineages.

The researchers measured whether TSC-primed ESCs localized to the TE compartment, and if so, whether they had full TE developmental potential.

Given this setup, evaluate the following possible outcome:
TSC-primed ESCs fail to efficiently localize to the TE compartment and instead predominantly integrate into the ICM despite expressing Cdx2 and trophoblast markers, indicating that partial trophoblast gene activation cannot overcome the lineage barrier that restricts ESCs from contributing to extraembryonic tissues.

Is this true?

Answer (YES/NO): NO